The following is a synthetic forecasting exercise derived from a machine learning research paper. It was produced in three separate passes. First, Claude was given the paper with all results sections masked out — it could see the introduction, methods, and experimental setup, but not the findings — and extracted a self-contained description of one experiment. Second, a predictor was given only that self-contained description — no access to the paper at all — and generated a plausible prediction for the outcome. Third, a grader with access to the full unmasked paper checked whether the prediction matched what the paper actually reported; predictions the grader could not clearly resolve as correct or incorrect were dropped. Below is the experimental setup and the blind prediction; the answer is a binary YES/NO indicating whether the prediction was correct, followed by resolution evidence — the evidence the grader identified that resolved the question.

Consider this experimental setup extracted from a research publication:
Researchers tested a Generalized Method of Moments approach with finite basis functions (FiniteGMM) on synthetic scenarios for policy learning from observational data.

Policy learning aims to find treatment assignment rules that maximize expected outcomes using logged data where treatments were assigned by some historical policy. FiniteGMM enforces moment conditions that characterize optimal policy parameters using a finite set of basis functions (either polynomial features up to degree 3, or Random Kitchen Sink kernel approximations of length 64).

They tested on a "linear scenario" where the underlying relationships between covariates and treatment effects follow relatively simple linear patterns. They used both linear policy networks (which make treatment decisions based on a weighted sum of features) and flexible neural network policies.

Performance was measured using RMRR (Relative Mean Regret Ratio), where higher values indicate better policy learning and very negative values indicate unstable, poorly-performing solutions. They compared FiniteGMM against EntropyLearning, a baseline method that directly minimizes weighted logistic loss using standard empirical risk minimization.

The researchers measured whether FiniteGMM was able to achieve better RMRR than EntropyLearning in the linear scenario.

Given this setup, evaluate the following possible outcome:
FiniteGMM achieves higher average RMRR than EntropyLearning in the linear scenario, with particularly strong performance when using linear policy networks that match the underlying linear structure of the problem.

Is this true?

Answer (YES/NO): NO